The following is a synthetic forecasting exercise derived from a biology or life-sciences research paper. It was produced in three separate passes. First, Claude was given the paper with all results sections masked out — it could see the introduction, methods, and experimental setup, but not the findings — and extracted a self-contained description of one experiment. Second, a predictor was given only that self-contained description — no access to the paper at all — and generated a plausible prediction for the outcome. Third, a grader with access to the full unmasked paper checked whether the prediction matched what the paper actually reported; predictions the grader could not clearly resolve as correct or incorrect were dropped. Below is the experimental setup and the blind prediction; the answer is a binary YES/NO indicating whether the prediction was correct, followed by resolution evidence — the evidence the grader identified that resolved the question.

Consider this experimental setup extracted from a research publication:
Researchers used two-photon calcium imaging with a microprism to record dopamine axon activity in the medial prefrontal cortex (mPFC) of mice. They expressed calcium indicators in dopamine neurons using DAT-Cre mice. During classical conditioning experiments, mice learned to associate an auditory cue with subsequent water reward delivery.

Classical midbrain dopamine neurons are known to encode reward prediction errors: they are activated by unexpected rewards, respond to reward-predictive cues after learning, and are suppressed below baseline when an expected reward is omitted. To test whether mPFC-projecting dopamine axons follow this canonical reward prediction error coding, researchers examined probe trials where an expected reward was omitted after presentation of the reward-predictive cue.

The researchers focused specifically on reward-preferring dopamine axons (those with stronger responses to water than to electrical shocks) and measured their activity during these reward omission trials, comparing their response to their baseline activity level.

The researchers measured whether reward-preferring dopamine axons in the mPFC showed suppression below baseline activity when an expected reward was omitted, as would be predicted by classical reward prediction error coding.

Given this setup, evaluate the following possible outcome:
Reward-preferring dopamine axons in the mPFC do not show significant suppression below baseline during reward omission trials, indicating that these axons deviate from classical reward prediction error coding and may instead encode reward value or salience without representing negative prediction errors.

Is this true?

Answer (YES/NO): YES